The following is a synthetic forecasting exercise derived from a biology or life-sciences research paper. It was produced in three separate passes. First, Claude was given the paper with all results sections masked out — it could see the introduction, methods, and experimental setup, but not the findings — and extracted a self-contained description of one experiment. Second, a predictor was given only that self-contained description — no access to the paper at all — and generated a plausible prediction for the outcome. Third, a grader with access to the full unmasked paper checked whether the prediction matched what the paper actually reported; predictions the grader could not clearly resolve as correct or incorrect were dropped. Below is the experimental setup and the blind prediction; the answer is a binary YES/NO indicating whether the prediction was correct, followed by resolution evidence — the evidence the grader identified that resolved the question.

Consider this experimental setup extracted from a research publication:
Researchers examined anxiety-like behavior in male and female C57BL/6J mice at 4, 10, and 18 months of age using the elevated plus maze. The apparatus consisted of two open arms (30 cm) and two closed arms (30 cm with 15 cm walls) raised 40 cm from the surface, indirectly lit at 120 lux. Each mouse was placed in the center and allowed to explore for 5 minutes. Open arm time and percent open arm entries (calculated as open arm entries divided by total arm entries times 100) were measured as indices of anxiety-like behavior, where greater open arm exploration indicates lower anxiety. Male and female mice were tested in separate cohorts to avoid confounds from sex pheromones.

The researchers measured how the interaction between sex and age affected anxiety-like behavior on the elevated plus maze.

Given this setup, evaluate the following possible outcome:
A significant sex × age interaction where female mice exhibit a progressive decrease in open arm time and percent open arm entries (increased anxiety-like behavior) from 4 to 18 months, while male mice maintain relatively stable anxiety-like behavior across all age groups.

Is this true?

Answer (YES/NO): NO